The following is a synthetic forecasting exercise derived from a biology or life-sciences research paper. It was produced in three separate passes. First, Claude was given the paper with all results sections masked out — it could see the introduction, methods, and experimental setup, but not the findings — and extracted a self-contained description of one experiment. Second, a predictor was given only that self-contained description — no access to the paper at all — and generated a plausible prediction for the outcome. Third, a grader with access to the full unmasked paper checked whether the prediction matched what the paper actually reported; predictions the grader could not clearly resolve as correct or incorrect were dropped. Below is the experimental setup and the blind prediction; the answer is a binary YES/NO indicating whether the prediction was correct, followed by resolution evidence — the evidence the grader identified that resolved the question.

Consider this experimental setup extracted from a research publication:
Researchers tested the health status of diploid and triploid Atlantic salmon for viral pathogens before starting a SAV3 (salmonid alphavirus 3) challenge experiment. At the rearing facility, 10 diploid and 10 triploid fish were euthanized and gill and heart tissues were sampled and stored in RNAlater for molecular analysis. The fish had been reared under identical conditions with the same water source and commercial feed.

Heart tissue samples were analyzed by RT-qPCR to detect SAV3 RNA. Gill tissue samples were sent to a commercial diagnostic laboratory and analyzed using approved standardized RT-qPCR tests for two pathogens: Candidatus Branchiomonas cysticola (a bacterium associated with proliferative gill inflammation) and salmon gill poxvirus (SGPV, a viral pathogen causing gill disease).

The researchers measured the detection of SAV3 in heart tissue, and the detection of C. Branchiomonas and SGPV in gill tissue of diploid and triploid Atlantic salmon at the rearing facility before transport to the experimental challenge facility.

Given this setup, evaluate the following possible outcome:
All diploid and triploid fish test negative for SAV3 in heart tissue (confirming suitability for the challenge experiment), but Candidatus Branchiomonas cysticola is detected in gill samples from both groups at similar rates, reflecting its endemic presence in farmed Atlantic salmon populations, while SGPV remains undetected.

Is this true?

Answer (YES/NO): NO